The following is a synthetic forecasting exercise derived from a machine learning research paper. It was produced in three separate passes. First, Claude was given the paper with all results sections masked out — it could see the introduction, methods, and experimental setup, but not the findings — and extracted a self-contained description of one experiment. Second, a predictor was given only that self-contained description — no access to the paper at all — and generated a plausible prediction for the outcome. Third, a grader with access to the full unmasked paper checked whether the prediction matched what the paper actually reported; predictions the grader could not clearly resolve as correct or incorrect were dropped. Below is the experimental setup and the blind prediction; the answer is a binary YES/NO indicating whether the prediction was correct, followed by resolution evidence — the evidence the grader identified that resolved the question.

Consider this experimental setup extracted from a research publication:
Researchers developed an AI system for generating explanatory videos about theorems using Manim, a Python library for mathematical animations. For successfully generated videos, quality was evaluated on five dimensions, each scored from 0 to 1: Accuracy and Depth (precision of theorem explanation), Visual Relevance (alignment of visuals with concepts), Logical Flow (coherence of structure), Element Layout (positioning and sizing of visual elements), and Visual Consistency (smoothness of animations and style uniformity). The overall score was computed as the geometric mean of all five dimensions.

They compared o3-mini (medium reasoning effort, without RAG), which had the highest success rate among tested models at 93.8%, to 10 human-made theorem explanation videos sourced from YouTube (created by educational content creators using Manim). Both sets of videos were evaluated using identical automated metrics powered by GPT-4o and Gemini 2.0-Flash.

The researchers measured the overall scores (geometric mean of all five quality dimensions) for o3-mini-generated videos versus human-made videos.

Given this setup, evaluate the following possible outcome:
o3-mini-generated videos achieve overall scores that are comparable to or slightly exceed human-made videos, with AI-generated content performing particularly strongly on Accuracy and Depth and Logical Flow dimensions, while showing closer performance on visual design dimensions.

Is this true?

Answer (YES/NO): NO